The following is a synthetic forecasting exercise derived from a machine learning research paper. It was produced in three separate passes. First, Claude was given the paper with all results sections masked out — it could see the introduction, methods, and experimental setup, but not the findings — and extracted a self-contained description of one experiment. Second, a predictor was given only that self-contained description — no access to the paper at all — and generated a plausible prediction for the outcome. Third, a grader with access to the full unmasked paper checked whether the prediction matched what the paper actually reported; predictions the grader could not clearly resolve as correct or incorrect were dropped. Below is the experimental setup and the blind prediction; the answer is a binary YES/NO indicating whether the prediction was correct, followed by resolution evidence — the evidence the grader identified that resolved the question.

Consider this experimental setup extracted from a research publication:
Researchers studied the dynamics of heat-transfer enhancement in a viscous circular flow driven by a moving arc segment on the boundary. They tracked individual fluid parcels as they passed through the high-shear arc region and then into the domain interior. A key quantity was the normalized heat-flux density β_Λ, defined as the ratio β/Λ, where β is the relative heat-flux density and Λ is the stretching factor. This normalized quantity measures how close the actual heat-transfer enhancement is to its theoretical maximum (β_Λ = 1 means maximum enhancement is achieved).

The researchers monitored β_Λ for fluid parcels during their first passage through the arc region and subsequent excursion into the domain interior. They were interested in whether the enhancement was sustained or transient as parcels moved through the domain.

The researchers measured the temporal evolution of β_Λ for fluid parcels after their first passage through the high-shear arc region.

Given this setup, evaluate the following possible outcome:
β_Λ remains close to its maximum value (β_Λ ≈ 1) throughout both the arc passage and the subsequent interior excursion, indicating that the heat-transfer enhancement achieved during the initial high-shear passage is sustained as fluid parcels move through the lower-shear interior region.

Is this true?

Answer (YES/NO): NO